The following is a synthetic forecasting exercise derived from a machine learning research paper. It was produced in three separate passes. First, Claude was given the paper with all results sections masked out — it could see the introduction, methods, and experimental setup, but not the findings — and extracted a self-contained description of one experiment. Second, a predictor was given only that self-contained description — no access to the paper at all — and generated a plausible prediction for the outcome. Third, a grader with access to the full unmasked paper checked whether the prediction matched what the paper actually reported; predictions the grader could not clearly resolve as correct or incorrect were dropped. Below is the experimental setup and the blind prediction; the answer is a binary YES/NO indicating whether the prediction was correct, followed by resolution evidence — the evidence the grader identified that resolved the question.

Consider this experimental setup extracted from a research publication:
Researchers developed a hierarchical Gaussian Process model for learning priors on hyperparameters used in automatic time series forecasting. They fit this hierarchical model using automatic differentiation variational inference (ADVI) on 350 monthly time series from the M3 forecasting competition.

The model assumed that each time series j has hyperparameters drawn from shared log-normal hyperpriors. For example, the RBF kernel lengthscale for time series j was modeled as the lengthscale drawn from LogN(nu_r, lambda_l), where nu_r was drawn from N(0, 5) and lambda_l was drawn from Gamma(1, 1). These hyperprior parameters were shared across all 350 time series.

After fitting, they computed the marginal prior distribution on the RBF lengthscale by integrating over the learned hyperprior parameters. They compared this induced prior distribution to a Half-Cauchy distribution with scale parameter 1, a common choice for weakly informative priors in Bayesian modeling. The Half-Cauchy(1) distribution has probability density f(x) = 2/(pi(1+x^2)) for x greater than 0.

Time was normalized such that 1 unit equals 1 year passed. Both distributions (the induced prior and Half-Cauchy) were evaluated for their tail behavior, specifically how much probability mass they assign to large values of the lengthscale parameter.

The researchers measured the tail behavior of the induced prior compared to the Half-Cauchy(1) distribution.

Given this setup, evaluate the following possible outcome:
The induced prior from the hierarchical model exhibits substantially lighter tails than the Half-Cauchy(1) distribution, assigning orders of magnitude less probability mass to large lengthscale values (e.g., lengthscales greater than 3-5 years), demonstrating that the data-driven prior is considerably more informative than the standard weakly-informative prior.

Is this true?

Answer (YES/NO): NO